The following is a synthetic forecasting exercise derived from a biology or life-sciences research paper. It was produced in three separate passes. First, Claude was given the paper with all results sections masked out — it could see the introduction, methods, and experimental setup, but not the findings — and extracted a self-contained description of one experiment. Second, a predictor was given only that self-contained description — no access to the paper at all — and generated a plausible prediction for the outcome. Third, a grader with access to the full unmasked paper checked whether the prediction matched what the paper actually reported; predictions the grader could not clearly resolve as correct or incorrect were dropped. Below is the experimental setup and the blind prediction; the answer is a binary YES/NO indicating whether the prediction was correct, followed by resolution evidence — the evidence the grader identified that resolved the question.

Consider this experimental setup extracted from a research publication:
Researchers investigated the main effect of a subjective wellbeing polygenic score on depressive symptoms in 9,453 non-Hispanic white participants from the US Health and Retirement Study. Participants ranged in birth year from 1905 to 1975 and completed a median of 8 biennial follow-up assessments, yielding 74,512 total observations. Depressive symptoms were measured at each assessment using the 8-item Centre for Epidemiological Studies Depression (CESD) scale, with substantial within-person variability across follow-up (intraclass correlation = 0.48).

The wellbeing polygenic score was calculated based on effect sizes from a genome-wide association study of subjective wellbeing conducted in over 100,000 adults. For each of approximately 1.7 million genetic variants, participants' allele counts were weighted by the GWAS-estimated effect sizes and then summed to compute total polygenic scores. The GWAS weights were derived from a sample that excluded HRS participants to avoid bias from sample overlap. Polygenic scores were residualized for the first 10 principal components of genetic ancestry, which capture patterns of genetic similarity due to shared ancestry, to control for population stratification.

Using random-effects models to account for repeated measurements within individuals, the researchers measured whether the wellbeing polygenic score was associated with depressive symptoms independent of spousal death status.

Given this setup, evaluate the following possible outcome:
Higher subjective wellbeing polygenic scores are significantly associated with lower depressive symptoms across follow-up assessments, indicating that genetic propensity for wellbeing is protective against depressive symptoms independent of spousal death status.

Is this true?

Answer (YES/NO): YES